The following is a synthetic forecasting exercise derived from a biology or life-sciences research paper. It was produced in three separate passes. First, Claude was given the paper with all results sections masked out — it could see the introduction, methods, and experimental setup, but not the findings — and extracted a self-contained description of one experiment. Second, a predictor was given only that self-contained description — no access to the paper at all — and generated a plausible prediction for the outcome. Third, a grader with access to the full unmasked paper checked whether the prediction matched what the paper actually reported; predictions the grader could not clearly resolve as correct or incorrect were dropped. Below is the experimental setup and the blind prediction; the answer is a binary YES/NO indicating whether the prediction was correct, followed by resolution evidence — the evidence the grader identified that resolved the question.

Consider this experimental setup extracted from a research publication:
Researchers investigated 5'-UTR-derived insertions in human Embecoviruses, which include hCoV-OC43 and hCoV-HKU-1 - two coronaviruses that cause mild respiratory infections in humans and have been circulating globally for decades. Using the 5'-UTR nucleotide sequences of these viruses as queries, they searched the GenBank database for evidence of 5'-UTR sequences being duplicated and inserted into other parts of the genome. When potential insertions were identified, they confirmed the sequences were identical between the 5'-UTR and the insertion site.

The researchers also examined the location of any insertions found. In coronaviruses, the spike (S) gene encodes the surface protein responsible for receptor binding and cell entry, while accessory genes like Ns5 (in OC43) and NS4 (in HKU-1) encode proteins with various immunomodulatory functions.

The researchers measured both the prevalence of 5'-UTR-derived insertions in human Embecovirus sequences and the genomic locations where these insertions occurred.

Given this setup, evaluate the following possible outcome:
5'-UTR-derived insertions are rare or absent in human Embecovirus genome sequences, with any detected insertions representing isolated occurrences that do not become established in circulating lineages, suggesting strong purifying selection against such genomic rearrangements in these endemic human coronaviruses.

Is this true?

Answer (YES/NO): NO